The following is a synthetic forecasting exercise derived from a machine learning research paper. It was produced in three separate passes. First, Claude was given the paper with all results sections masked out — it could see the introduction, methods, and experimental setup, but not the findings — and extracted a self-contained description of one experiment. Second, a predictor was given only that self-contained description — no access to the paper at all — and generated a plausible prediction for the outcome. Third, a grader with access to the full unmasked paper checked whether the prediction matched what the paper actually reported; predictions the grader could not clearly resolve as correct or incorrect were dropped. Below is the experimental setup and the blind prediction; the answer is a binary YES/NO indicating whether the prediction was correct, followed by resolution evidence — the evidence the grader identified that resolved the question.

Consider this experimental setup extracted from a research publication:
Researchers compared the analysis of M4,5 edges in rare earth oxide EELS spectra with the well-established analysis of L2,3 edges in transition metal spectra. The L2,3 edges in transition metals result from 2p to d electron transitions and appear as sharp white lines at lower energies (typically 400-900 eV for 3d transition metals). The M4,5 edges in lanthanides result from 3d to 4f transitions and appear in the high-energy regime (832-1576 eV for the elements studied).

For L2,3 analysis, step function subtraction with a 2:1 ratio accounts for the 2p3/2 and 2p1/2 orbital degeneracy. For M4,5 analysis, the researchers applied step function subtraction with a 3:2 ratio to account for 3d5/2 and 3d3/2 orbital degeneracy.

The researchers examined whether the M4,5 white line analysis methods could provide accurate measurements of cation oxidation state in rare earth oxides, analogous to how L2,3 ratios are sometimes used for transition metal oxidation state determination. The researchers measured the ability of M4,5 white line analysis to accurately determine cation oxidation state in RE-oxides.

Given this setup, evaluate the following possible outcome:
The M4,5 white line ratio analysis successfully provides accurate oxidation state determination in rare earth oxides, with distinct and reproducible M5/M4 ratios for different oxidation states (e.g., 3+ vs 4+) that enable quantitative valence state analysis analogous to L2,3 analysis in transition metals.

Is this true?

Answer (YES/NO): NO